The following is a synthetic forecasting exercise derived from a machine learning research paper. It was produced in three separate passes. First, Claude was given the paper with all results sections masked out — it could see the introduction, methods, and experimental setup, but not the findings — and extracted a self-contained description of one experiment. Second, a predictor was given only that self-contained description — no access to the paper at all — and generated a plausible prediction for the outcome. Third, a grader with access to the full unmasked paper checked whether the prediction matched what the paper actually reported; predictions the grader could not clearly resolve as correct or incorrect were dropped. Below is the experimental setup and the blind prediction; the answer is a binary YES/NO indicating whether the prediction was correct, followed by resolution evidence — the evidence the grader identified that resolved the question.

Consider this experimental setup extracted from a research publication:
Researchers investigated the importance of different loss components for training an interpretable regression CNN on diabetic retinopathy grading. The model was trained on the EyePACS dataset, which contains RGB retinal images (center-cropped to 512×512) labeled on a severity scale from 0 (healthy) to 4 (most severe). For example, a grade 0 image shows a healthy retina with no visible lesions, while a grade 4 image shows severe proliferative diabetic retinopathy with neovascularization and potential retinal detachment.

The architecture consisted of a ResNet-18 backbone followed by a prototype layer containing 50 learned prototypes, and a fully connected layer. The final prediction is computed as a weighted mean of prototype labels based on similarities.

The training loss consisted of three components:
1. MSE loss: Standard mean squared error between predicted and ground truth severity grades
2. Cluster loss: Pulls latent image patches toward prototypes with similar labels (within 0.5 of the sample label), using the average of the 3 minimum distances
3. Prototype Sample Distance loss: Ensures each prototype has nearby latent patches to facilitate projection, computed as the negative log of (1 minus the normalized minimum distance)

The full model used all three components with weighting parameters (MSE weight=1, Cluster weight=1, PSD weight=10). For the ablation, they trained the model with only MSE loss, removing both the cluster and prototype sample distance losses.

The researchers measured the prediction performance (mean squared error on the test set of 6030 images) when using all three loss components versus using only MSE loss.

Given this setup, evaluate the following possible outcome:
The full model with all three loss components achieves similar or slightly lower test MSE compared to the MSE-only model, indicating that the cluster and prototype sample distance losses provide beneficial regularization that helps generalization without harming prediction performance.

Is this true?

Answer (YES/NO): YES